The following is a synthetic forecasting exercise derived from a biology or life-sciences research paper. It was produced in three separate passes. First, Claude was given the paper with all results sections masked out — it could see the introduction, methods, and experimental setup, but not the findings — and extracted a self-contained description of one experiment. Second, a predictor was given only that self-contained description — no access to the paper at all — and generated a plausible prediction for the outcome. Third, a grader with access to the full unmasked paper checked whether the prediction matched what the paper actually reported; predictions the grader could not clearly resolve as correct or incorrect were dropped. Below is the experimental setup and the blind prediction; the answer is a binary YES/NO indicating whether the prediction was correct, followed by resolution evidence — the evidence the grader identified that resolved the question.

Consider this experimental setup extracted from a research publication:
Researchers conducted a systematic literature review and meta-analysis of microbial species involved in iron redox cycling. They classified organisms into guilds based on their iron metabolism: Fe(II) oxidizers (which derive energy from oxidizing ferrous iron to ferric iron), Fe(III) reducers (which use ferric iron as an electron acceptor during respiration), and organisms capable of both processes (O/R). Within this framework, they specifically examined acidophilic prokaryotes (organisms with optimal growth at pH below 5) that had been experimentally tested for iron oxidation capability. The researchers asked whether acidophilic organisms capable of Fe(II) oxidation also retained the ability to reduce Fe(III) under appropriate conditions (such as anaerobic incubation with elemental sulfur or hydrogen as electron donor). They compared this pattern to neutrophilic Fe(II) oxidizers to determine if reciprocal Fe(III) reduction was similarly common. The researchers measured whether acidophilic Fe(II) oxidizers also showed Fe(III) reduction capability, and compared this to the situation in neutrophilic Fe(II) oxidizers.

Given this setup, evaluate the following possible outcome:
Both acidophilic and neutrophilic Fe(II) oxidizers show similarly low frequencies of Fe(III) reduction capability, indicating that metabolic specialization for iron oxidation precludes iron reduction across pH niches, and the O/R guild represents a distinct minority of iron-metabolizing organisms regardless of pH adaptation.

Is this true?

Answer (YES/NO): NO